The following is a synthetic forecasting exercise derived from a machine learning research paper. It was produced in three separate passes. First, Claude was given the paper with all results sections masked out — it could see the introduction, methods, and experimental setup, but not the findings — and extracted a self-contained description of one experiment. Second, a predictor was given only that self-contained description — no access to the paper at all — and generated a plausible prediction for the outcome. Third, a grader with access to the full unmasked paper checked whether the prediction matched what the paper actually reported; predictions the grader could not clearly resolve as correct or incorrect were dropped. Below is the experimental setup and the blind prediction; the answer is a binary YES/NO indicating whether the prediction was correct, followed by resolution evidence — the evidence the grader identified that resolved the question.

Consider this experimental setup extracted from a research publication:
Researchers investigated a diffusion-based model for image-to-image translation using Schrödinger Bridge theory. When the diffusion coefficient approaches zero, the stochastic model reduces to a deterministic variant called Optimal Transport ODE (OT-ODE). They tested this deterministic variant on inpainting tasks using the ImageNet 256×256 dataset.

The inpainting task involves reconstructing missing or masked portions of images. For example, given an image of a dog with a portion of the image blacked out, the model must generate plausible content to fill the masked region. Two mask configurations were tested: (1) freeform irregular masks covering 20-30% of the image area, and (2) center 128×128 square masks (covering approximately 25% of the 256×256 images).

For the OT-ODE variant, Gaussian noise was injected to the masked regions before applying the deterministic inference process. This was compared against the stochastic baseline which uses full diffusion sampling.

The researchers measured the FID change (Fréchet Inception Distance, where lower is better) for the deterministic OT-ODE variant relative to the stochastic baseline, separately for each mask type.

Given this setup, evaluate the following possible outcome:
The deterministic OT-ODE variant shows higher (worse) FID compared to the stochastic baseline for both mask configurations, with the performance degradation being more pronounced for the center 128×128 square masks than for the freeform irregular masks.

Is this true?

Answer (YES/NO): NO